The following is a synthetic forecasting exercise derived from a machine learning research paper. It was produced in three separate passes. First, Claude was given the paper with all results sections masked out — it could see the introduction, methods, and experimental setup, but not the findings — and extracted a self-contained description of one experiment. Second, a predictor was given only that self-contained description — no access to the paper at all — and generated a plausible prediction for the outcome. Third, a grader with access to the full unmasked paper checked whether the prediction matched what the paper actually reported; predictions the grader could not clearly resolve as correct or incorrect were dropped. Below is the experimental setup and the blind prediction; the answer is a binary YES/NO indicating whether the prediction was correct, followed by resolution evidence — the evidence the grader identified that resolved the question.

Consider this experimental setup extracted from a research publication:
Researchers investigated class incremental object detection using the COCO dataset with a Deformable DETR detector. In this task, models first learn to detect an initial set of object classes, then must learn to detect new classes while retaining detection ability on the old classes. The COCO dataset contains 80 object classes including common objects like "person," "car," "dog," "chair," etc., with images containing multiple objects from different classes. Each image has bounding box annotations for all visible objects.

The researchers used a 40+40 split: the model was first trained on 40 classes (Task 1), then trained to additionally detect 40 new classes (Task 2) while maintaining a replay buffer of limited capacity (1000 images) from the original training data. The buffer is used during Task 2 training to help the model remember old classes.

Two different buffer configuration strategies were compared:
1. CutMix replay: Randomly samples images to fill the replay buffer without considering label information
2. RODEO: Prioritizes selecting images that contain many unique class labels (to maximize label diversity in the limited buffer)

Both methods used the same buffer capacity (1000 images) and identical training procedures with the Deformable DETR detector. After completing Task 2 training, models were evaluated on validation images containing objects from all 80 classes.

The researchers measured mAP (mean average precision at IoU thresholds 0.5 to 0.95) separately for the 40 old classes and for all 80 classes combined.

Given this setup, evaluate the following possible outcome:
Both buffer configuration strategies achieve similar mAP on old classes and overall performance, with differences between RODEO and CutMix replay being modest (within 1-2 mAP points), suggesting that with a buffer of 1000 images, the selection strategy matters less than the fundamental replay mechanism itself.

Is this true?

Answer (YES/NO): NO